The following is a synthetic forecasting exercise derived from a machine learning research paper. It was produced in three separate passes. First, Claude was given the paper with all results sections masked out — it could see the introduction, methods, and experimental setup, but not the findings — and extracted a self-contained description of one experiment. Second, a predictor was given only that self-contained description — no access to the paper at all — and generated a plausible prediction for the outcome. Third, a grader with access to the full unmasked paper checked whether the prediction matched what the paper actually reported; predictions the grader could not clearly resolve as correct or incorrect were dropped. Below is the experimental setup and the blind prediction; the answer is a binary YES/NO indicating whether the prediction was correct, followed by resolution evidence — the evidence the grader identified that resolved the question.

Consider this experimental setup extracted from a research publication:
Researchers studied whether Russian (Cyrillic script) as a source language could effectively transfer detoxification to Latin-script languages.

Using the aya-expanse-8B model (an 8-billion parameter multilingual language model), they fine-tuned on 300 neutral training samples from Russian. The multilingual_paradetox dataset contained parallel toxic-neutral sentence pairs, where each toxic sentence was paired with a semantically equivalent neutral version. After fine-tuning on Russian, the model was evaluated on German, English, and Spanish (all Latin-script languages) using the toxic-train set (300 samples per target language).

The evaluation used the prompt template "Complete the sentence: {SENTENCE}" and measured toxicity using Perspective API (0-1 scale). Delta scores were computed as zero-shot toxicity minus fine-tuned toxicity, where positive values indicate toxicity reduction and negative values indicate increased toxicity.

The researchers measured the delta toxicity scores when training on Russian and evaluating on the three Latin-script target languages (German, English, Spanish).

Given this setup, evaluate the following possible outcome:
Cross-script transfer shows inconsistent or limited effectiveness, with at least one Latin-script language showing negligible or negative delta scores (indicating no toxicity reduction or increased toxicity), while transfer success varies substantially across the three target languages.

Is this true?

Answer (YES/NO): YES